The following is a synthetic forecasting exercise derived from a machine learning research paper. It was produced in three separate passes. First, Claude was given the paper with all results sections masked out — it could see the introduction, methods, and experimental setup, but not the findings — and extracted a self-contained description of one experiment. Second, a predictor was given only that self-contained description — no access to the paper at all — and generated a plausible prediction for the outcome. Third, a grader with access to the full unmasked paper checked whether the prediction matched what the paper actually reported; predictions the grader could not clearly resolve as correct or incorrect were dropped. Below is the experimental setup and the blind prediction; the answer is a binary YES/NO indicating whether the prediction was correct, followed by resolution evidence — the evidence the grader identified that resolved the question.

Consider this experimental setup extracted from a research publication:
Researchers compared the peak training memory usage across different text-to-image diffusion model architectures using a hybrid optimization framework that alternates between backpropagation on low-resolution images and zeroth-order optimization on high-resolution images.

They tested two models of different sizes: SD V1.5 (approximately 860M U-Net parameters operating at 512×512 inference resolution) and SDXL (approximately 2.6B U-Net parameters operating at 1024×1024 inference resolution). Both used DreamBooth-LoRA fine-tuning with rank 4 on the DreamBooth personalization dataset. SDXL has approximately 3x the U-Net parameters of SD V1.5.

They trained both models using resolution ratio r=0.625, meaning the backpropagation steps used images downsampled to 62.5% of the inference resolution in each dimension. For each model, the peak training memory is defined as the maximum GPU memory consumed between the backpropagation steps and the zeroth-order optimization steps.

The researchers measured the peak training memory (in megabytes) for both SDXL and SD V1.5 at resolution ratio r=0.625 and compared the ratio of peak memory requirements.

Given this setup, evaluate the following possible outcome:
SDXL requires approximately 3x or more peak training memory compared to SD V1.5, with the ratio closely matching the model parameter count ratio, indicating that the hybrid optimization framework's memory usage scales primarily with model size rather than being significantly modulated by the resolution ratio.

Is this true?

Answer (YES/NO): NO